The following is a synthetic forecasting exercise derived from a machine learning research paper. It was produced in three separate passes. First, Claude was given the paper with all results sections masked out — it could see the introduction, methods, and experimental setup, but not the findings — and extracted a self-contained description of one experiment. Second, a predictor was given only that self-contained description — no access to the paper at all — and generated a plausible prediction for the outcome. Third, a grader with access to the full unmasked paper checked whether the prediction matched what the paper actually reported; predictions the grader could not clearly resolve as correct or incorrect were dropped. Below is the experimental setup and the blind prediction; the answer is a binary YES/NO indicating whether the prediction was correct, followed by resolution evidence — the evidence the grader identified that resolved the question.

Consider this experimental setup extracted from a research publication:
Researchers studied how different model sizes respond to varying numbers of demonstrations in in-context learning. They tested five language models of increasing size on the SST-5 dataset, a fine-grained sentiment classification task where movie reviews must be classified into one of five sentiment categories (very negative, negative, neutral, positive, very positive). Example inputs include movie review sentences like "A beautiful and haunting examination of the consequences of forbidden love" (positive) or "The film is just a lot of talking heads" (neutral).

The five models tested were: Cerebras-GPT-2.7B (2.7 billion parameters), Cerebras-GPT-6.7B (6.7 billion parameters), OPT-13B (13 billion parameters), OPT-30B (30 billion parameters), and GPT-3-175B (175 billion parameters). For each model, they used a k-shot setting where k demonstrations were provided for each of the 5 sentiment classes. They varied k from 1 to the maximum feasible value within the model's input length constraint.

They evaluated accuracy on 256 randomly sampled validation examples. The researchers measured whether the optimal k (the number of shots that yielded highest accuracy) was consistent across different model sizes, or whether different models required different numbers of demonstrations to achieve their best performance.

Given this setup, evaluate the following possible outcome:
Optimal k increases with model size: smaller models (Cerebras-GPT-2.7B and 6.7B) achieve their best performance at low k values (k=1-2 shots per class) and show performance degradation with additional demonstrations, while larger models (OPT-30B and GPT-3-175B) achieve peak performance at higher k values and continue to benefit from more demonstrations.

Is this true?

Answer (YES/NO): NO